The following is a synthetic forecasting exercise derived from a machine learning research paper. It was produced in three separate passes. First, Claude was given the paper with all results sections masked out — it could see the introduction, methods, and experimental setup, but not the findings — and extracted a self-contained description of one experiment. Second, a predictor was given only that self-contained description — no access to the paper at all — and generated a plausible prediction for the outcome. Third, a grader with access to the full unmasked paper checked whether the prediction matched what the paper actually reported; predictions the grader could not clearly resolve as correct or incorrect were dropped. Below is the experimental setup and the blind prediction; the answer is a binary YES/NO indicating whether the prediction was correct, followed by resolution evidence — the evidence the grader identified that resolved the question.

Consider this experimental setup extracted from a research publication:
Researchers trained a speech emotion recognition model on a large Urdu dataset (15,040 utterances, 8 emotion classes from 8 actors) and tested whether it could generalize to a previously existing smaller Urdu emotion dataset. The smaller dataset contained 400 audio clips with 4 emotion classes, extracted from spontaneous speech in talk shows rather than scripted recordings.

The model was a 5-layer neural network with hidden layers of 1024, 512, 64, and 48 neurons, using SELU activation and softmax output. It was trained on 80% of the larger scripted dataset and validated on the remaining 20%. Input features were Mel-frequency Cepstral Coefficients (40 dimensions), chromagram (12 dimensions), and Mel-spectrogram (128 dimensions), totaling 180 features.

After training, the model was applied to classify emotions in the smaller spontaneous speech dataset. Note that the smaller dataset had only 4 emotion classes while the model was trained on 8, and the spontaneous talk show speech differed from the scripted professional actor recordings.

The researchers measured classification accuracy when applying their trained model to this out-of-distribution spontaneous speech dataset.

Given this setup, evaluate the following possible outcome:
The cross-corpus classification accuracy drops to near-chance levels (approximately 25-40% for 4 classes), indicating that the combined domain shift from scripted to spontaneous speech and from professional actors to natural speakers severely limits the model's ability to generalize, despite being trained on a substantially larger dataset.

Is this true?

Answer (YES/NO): NO